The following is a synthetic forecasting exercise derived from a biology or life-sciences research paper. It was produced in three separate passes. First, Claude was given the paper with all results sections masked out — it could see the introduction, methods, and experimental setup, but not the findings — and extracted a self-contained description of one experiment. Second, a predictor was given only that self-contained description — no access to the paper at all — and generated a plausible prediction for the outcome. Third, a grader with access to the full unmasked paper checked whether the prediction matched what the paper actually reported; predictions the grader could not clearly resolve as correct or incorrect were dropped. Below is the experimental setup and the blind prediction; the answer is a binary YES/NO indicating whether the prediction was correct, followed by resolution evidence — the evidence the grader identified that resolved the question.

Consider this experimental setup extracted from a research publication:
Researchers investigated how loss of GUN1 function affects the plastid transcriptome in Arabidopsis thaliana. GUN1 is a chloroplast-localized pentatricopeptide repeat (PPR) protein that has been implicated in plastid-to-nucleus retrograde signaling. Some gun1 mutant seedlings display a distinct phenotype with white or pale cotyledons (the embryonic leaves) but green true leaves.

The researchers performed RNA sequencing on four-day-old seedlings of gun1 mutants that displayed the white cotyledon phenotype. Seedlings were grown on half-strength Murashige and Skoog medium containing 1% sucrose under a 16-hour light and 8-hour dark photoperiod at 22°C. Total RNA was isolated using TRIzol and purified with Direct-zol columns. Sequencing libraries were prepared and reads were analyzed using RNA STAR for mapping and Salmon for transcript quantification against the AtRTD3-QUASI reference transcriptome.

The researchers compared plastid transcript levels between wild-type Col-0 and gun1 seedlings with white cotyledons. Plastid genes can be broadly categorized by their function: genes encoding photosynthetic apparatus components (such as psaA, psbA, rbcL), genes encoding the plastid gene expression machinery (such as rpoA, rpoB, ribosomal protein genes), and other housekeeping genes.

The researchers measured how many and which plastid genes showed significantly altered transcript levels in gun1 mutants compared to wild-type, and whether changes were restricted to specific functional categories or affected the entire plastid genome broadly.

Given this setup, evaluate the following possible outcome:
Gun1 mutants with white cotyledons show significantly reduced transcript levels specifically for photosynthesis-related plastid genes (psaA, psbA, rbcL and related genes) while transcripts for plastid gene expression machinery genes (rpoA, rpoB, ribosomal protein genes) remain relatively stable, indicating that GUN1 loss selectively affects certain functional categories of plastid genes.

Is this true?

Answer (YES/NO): NO